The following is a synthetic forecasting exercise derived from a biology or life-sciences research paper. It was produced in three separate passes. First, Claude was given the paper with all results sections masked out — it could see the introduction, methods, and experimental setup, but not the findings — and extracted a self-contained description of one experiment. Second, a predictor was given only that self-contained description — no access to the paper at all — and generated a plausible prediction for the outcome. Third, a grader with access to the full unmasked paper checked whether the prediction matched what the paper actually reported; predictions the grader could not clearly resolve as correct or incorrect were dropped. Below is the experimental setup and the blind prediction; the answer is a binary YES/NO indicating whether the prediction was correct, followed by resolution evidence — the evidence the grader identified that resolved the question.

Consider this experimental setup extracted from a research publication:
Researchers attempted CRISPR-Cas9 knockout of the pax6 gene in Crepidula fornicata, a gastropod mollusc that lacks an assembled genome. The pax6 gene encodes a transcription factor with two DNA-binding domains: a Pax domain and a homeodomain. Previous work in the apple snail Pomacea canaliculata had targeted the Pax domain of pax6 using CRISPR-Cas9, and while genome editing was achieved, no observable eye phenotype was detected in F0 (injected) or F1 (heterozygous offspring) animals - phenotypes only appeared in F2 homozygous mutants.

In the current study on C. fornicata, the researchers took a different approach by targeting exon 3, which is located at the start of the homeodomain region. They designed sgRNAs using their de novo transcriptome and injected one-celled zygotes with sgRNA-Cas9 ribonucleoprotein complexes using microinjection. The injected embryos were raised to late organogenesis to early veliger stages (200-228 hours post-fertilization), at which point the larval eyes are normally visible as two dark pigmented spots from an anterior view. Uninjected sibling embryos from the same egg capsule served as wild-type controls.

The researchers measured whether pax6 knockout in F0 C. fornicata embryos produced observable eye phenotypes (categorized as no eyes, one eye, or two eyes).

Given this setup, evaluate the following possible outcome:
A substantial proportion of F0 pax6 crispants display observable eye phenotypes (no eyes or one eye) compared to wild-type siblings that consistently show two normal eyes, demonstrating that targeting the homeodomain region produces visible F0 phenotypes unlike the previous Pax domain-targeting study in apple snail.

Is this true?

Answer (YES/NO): YES